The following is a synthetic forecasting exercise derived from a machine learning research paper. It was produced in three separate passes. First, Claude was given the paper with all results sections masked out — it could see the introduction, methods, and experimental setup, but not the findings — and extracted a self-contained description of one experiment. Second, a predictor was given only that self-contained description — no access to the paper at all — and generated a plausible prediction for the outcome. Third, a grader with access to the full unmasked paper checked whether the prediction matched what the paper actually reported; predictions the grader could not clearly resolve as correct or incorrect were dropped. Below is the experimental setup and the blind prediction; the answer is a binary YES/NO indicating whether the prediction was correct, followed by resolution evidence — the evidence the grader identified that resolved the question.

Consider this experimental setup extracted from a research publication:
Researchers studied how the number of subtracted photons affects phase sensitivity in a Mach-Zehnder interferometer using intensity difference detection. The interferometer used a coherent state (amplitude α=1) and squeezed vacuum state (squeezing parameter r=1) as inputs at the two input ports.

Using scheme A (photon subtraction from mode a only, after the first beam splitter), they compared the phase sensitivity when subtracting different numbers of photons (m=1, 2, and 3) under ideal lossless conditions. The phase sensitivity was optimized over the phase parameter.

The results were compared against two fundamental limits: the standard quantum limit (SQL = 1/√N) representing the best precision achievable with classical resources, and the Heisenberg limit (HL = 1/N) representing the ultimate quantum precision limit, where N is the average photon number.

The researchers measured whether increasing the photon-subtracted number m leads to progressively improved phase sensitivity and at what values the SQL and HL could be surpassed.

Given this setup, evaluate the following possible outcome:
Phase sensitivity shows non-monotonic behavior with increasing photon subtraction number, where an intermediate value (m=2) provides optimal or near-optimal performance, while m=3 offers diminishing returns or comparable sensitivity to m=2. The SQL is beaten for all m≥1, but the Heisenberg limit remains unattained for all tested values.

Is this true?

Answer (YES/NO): NO